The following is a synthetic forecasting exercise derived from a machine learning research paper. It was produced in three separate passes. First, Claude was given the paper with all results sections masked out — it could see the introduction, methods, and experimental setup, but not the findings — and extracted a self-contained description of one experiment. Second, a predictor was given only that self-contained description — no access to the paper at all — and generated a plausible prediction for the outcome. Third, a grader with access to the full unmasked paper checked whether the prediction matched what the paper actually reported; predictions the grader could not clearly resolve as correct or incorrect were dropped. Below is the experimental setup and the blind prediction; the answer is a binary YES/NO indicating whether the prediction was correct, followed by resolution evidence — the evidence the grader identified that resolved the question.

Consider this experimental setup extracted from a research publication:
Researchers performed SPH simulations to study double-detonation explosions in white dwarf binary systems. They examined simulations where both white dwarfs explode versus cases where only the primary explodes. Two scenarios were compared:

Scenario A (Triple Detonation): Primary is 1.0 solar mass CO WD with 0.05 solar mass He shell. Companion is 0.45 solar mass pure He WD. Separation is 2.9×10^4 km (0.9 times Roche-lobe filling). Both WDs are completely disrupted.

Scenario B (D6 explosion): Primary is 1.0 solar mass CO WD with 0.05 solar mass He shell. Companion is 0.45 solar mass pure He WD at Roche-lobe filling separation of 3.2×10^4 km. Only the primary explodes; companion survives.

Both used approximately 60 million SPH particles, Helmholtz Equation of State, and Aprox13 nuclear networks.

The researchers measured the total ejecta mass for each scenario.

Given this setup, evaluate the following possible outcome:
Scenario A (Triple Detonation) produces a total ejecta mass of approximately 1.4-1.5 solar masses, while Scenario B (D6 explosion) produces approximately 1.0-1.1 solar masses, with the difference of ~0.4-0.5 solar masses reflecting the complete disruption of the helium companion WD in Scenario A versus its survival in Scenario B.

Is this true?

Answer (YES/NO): YES